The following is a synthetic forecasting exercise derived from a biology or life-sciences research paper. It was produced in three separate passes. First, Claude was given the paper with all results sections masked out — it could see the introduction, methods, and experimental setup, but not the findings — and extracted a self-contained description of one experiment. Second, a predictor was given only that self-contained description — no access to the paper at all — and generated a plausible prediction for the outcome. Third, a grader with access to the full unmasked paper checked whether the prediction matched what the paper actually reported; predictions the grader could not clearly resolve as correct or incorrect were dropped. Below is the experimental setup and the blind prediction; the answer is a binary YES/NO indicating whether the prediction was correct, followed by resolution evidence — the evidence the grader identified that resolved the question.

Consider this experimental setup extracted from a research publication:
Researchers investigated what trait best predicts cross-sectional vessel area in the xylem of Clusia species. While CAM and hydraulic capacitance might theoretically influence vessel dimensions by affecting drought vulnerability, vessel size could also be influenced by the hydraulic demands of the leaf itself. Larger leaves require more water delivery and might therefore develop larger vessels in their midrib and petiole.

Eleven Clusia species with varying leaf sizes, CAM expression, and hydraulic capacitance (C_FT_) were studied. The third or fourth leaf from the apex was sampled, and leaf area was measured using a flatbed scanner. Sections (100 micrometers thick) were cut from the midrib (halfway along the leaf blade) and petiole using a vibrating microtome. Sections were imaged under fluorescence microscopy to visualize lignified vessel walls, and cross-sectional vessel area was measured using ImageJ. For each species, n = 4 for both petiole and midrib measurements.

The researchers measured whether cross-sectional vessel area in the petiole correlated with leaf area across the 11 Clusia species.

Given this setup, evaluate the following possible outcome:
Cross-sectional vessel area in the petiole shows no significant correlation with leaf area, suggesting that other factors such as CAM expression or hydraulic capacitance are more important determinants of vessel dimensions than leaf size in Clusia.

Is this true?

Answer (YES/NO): NO